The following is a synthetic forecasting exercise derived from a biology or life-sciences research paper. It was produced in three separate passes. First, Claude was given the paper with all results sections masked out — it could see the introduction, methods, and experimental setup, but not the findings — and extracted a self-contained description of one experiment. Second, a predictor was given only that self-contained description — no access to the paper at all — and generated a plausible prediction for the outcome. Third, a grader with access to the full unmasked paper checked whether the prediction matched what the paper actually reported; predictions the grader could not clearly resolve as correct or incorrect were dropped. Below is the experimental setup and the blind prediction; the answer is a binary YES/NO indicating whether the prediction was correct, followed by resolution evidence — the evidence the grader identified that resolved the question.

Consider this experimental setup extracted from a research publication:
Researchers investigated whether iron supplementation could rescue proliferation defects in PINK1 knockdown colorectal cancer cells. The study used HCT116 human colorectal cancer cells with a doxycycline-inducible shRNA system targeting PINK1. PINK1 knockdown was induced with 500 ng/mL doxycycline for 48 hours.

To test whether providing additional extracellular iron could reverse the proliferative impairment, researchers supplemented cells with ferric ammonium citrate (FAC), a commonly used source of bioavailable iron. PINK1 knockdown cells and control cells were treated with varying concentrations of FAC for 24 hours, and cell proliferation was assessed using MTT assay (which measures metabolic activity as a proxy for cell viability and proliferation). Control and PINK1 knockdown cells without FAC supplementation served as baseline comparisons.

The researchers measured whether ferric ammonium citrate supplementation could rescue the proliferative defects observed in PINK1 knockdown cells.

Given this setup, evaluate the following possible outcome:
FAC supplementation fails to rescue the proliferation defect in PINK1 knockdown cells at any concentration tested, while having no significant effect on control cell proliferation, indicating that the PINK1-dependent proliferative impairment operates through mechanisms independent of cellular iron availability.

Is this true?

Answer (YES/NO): NO